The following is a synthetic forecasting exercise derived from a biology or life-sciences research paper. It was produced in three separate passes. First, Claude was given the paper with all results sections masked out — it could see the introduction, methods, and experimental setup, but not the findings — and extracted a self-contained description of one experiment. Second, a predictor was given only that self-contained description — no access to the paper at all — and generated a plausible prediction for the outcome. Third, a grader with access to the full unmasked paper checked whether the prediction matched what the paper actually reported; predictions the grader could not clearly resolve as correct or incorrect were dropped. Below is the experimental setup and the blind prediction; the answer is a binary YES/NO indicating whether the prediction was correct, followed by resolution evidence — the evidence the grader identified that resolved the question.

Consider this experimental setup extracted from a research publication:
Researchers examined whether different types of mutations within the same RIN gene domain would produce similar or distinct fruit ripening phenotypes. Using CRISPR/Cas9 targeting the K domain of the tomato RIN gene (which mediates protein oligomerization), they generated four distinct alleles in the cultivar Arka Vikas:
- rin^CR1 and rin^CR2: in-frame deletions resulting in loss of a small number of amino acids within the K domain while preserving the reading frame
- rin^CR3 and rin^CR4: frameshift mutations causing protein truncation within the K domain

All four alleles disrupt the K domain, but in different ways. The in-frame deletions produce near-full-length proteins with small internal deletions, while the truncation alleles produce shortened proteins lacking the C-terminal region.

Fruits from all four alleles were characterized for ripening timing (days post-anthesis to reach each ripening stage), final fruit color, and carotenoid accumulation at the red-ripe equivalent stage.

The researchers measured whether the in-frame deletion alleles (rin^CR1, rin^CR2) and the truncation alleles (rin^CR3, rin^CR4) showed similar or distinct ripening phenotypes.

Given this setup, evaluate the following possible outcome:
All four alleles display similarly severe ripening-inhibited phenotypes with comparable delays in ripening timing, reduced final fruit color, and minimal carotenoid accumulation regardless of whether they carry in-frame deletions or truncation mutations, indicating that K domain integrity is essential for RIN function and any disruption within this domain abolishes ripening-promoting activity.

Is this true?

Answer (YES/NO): NO